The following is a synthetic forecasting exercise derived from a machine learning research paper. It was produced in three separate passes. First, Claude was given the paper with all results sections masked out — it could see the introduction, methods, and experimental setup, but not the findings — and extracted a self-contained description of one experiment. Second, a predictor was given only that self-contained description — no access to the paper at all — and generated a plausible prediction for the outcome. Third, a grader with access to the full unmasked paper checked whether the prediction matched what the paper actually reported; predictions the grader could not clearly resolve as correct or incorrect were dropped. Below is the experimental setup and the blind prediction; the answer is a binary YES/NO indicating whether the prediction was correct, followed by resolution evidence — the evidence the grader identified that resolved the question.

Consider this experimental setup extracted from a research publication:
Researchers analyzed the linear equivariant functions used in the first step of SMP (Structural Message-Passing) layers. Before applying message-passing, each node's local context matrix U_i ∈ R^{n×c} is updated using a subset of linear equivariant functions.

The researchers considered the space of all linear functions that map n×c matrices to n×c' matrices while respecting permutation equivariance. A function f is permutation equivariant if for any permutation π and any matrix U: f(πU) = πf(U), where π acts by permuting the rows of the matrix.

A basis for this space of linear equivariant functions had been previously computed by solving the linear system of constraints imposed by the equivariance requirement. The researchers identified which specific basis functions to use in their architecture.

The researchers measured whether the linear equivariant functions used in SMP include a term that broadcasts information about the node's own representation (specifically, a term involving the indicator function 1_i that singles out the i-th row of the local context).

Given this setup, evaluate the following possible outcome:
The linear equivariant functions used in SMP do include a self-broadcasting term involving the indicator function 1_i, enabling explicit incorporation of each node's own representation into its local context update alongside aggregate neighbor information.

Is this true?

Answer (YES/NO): YES